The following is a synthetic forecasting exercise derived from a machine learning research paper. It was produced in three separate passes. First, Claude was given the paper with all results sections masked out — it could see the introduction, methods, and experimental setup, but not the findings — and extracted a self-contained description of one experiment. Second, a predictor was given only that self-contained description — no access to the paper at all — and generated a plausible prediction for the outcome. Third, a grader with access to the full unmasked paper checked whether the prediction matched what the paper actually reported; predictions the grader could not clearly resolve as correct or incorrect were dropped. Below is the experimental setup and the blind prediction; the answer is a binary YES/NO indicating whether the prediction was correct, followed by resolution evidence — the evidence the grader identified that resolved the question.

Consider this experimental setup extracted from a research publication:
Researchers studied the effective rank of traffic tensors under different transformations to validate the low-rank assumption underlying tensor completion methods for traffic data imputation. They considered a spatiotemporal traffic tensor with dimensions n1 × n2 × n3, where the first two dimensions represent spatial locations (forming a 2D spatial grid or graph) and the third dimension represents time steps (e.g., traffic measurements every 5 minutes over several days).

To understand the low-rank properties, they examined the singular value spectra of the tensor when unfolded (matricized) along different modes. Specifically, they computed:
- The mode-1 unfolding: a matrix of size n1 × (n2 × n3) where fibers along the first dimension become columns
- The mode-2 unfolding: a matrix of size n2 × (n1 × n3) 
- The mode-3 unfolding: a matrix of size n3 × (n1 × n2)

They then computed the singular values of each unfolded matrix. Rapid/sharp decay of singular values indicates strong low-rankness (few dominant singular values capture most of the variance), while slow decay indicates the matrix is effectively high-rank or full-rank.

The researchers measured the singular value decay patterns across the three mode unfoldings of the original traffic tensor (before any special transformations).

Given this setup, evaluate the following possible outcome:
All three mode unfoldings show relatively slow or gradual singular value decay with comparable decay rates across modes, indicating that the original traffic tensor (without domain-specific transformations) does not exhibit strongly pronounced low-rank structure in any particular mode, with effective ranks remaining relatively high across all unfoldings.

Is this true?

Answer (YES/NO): NO